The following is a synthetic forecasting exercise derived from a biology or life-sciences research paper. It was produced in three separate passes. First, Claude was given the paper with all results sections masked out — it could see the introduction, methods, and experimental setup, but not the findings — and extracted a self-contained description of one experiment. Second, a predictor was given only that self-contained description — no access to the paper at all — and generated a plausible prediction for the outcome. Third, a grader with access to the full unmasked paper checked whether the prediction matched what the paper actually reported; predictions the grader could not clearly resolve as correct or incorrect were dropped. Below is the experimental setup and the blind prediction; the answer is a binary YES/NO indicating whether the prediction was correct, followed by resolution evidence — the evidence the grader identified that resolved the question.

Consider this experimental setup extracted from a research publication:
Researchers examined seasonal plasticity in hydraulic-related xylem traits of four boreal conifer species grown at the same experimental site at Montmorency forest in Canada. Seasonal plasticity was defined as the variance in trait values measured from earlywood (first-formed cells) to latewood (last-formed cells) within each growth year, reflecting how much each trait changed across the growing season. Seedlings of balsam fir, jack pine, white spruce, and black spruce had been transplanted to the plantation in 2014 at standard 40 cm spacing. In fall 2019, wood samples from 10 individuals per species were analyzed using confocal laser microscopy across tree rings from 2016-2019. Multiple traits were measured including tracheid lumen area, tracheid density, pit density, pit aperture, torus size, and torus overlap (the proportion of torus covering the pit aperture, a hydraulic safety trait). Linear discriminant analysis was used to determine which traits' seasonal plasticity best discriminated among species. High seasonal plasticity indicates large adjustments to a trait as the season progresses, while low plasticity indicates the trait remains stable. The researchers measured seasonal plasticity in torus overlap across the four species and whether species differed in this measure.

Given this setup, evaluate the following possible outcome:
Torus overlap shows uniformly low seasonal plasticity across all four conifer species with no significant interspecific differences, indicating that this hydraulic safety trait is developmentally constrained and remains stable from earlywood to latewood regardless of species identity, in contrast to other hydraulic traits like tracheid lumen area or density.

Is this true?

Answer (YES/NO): NO